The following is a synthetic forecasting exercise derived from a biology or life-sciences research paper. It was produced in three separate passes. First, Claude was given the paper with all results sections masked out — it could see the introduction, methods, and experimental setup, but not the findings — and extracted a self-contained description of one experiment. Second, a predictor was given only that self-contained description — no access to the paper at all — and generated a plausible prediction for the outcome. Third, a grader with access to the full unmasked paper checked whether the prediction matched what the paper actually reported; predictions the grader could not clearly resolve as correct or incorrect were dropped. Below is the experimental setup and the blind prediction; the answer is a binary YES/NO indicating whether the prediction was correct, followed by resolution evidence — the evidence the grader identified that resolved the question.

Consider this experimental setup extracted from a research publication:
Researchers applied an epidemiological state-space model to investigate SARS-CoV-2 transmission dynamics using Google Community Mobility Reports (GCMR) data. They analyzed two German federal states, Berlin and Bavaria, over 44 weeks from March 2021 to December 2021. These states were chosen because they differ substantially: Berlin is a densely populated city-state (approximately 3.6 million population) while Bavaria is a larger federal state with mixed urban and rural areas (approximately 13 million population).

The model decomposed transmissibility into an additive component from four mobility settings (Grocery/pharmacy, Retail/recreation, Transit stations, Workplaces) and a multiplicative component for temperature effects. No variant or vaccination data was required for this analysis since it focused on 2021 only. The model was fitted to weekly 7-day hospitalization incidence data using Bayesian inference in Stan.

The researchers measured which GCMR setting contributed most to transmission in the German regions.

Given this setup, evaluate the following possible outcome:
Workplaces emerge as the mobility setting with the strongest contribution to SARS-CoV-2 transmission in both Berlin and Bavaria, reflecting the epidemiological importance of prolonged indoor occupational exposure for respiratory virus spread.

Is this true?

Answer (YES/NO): NO